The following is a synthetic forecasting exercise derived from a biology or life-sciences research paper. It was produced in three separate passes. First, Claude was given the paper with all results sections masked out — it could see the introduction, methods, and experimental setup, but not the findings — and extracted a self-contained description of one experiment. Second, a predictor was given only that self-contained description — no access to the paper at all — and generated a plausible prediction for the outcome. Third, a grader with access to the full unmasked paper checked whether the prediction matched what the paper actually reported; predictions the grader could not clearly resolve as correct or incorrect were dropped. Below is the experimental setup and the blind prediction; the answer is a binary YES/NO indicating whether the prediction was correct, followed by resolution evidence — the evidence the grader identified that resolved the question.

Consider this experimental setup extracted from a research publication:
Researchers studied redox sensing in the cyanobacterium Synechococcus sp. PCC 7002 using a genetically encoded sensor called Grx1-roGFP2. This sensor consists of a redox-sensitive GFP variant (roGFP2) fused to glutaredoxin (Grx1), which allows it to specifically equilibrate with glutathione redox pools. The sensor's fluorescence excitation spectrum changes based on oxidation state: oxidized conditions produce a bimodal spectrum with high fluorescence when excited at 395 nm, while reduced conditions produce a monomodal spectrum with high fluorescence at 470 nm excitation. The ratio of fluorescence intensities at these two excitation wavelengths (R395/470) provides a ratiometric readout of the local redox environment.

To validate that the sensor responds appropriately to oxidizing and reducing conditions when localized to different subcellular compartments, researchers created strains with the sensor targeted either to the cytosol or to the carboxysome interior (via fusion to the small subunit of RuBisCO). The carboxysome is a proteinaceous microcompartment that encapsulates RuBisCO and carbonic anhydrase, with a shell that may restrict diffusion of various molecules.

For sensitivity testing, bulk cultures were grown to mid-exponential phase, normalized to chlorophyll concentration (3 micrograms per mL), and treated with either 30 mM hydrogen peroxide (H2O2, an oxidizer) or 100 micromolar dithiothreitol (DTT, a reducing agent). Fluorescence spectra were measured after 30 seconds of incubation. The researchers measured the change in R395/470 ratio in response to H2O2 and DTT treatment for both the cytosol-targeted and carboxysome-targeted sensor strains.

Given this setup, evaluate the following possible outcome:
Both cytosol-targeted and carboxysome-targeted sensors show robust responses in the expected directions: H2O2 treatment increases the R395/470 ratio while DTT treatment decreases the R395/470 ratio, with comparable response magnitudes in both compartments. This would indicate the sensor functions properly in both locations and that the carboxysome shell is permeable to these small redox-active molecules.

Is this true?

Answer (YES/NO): NO